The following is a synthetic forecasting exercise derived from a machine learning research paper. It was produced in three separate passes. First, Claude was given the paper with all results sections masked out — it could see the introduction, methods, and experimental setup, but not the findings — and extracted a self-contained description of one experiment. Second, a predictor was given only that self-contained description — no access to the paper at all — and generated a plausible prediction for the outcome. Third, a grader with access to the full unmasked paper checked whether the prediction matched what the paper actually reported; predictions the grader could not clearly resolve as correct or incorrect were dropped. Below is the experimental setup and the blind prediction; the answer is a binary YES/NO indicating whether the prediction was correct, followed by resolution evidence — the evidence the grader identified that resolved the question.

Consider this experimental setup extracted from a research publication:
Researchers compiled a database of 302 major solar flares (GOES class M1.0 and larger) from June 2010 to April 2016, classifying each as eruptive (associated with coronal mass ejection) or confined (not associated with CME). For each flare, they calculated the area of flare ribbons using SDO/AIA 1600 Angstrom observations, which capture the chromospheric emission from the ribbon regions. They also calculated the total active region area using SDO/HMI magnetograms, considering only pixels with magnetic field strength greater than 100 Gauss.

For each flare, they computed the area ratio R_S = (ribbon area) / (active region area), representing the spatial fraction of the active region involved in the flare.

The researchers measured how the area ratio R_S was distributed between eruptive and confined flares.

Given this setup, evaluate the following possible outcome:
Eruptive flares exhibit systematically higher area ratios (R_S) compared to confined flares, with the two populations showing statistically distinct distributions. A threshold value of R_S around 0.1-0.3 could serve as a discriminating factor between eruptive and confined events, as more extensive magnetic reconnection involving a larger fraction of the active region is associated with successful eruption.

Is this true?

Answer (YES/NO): NO